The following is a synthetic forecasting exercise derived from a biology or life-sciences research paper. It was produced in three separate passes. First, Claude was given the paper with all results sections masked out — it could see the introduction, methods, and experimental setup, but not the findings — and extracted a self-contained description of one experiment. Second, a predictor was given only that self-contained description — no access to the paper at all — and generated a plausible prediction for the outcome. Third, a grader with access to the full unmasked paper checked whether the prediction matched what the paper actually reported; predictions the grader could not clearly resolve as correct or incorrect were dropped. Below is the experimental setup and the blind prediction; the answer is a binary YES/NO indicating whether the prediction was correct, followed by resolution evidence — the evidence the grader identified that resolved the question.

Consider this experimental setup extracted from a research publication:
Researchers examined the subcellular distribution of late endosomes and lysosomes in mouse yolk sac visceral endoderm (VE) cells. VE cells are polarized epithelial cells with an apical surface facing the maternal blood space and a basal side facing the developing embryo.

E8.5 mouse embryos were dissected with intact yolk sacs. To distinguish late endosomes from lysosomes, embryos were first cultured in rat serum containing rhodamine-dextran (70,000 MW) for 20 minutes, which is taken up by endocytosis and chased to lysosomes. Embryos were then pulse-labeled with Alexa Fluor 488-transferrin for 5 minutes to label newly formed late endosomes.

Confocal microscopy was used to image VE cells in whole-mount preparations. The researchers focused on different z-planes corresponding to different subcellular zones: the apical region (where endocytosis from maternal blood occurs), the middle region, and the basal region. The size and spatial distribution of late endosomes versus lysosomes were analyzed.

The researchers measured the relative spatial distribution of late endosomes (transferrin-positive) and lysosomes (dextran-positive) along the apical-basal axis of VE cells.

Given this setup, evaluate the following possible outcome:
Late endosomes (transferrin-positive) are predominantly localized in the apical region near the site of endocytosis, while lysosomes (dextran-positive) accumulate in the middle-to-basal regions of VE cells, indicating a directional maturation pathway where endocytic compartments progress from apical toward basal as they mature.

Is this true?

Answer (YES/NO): YES